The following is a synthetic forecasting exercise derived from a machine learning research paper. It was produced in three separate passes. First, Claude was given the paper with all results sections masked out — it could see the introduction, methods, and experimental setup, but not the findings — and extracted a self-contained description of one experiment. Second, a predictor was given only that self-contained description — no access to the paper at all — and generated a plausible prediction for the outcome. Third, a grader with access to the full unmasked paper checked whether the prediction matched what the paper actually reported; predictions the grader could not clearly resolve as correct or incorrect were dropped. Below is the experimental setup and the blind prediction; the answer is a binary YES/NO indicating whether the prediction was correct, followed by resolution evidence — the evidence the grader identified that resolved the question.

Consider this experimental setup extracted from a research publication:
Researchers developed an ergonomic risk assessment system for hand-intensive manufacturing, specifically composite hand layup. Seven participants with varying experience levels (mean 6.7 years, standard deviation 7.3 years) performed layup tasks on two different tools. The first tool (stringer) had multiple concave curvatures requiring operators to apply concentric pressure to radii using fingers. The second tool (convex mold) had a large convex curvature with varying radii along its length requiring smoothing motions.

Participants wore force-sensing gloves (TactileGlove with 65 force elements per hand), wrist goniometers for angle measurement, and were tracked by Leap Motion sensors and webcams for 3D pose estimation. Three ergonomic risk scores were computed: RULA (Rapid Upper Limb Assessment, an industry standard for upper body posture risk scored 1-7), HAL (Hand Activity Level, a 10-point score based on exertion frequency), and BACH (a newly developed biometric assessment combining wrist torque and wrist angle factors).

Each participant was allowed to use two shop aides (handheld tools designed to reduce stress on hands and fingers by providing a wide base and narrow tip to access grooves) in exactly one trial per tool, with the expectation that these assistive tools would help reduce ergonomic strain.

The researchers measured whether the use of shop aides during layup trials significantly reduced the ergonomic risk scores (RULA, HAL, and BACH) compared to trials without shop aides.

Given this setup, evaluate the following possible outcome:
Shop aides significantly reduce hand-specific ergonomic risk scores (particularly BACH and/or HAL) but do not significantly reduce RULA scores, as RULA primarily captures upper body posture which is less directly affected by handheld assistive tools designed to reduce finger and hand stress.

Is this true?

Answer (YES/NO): NO